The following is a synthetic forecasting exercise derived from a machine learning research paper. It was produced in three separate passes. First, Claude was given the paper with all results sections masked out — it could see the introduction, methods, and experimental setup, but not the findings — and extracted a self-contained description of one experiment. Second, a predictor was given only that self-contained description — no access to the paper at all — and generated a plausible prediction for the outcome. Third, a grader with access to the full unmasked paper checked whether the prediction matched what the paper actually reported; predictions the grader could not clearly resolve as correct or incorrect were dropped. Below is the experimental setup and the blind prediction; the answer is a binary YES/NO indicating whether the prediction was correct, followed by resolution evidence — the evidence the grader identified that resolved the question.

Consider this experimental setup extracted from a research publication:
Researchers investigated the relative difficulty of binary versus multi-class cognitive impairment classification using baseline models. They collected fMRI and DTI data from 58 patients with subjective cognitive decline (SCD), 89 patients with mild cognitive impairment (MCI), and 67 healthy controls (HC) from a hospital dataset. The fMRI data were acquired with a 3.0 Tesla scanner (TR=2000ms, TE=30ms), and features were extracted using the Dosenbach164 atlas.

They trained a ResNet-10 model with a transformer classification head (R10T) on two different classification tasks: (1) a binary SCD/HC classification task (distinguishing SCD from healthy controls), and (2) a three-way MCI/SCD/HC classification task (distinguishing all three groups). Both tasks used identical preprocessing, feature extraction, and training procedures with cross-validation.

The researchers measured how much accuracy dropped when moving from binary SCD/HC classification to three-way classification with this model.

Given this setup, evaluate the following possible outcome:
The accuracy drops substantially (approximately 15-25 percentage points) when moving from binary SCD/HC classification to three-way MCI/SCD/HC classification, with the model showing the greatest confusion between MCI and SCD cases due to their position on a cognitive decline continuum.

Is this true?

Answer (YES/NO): NO